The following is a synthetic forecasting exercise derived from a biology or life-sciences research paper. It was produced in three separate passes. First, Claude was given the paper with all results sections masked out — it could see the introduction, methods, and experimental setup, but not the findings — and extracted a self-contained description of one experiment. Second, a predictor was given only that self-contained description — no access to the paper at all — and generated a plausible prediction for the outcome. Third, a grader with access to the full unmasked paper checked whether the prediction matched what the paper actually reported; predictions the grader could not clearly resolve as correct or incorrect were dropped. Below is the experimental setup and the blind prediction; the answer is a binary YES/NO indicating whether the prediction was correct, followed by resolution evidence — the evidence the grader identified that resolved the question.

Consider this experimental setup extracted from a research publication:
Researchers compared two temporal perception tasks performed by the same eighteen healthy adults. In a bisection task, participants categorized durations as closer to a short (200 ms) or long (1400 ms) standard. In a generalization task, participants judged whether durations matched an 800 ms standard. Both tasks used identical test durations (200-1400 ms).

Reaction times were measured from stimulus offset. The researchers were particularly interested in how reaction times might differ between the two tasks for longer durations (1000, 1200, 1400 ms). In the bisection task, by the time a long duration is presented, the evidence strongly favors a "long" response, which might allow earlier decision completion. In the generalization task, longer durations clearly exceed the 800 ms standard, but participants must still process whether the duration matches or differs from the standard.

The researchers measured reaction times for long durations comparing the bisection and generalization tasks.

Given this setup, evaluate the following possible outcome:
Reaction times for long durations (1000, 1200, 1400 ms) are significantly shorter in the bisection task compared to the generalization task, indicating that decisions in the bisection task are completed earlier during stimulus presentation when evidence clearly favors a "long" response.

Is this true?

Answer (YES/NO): NO